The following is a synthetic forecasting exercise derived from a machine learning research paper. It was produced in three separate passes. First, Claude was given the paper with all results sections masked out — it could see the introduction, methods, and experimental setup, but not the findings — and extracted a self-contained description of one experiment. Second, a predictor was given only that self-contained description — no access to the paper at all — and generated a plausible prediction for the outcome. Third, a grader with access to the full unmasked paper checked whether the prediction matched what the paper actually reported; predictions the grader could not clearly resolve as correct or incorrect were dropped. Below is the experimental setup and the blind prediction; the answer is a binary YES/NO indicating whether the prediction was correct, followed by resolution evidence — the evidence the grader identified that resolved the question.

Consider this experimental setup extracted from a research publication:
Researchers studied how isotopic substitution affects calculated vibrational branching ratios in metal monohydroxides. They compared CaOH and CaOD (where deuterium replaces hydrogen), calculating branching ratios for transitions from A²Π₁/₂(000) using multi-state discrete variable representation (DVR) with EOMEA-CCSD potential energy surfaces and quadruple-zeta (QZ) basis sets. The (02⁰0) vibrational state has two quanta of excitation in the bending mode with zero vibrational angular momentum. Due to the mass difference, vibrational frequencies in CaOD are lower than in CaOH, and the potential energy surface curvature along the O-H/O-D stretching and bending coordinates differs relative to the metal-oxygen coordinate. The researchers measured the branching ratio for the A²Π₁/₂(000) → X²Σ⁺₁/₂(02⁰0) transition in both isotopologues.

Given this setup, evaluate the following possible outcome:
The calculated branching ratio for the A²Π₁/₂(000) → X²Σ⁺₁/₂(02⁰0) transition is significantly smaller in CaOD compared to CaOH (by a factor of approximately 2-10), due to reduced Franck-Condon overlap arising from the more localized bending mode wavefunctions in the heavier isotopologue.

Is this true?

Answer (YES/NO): YES